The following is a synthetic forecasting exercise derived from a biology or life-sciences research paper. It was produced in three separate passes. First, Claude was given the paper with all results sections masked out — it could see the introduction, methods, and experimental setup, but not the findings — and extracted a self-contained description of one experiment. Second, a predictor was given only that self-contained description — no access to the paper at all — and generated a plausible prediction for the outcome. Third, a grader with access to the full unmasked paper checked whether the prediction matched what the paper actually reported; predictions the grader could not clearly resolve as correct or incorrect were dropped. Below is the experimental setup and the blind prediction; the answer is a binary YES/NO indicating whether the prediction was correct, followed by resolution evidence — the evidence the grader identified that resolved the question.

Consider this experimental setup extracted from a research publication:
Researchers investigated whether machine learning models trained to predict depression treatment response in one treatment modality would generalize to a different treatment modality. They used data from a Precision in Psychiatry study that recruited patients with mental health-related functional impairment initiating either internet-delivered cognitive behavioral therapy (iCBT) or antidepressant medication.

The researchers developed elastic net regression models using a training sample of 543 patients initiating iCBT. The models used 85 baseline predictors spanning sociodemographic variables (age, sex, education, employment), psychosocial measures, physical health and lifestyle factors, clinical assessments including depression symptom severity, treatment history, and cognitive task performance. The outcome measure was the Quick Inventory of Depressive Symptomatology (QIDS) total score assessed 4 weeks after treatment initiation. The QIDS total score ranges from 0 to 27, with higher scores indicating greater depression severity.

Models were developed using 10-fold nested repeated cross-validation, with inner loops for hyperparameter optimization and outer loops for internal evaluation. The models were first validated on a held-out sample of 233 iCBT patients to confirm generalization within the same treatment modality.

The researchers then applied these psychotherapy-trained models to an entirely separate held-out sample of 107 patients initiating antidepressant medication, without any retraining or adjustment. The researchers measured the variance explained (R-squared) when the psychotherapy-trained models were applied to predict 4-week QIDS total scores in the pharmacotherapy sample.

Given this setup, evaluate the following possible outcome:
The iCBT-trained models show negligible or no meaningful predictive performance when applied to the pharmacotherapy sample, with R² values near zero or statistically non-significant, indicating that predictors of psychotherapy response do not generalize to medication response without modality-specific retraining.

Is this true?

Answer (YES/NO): NO